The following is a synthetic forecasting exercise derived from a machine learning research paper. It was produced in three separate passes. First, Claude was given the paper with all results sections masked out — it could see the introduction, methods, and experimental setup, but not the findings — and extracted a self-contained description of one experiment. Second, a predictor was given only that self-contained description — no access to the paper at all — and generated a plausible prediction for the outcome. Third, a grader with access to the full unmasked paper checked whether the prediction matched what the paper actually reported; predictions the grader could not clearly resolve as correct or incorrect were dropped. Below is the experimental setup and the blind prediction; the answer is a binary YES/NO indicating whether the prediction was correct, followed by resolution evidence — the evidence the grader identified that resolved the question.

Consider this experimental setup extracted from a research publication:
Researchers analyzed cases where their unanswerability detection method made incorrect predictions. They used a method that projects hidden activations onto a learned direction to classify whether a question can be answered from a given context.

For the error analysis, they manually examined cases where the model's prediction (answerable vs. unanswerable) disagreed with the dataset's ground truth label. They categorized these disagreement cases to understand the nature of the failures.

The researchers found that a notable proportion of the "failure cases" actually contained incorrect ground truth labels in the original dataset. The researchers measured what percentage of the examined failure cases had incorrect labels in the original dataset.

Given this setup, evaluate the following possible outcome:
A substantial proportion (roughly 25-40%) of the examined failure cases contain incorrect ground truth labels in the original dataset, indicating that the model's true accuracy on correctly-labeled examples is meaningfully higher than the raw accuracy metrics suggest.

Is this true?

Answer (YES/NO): YES